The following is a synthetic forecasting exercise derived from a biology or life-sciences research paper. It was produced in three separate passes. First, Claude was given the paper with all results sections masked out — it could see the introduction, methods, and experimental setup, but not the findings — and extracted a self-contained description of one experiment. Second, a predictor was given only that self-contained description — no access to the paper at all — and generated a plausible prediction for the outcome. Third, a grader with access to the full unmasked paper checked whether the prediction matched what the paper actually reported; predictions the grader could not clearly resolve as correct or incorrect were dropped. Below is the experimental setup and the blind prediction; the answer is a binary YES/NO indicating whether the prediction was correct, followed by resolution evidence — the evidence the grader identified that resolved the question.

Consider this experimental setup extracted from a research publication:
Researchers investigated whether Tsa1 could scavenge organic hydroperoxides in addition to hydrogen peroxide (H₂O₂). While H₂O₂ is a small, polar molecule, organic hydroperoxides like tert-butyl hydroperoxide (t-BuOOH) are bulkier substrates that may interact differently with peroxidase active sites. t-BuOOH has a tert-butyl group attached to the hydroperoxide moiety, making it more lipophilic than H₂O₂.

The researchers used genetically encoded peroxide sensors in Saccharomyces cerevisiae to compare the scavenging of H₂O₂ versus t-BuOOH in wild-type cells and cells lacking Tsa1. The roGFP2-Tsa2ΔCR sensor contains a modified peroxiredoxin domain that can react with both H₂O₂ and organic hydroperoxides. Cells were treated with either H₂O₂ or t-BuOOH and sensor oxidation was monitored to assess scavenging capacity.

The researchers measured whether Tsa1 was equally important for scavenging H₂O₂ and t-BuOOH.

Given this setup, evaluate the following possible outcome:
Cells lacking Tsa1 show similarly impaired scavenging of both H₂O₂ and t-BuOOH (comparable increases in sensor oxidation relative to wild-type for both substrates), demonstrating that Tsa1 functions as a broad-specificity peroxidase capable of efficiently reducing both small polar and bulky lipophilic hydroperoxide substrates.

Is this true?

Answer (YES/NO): YES